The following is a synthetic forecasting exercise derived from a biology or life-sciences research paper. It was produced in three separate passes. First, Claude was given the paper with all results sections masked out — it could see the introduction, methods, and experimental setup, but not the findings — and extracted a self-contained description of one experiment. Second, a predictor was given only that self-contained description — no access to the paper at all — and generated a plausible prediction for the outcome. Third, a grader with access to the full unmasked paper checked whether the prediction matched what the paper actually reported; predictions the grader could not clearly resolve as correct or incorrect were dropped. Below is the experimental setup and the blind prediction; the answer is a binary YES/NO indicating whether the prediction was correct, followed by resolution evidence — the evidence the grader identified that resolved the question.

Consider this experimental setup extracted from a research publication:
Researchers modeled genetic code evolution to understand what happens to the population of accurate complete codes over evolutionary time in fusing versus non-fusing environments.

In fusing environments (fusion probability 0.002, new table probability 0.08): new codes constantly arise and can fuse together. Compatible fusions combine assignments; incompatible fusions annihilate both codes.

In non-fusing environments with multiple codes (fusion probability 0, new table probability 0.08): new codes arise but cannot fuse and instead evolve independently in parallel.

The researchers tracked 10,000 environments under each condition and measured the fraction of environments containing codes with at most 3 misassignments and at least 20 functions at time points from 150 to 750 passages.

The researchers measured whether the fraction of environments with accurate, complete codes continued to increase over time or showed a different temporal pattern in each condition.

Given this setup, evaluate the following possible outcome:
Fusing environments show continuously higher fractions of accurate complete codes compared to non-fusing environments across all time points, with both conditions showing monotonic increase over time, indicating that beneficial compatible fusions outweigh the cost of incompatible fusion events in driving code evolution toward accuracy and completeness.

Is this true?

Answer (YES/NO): NO